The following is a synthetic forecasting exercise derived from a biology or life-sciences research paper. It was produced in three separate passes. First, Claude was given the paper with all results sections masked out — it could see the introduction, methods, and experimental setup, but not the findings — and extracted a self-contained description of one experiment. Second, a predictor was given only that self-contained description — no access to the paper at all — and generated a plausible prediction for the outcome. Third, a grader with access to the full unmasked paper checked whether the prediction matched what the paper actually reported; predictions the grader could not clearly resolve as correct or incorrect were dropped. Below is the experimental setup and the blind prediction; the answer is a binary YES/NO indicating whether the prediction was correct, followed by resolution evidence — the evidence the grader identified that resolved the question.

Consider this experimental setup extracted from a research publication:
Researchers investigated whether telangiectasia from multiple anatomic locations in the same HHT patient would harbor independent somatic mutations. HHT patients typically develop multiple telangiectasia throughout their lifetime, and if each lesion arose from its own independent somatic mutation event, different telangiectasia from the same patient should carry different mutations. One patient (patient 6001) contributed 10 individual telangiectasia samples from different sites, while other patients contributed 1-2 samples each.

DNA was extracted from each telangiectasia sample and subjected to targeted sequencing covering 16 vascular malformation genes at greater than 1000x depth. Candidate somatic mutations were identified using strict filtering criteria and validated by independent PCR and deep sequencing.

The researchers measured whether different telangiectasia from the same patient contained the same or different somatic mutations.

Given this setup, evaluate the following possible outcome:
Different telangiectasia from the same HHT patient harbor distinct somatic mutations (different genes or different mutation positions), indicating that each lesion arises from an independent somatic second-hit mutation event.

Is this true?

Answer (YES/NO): YES